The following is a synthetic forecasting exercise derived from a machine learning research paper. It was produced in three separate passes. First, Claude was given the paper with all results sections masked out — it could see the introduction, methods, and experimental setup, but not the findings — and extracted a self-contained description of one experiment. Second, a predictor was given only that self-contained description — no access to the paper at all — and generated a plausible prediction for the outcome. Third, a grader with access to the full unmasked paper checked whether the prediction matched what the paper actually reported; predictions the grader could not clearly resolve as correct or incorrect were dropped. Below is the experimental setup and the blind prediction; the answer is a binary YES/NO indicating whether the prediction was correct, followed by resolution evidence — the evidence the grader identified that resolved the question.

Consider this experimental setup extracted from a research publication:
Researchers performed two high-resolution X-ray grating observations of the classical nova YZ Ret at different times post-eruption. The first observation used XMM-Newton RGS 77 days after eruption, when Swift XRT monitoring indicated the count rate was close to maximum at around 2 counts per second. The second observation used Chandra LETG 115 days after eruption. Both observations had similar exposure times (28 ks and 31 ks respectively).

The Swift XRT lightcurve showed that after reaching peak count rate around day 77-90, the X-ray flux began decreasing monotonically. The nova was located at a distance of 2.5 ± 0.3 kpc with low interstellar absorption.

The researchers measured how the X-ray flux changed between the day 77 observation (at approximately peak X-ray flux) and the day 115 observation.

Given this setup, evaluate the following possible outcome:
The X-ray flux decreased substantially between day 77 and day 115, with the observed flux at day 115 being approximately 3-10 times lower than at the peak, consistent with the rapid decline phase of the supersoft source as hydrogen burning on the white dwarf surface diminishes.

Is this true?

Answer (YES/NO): NO